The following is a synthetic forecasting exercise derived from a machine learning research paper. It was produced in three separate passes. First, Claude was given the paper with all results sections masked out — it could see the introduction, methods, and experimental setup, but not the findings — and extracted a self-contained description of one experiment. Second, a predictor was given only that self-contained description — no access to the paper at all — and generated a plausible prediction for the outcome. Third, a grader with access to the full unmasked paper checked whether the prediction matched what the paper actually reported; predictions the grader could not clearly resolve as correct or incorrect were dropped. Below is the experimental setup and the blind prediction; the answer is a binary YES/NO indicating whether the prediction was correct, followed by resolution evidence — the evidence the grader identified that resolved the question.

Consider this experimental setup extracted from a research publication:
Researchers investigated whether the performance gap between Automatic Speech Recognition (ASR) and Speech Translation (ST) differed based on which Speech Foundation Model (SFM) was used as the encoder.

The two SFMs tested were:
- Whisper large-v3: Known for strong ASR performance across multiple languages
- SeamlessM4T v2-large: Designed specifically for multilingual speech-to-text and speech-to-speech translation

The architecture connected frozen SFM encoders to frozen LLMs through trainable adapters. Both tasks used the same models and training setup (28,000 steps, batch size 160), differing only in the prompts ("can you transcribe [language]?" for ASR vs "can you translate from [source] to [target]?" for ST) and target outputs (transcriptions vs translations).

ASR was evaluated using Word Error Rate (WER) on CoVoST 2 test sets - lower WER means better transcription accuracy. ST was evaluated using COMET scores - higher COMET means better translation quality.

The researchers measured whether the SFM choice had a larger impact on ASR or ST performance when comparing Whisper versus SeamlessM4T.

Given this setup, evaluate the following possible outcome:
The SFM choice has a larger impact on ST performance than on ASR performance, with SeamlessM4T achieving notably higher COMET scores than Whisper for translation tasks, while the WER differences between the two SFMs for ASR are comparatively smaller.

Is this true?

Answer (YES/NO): YES